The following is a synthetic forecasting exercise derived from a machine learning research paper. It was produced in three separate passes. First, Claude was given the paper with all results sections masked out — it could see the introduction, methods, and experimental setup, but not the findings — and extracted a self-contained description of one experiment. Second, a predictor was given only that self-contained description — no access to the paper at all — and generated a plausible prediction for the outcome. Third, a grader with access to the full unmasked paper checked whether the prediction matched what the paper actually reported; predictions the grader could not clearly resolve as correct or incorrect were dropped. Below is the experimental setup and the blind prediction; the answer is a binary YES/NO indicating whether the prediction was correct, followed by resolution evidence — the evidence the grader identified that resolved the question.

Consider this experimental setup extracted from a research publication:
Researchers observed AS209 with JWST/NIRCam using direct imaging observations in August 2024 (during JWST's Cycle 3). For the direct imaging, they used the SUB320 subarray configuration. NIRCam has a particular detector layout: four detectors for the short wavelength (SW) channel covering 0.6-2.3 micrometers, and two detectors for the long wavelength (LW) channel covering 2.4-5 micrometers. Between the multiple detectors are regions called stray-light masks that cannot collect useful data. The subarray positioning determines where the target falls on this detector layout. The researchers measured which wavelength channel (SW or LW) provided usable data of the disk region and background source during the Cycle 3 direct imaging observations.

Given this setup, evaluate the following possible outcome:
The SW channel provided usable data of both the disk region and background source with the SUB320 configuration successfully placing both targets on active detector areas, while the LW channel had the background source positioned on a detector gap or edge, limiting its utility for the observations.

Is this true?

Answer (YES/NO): NO